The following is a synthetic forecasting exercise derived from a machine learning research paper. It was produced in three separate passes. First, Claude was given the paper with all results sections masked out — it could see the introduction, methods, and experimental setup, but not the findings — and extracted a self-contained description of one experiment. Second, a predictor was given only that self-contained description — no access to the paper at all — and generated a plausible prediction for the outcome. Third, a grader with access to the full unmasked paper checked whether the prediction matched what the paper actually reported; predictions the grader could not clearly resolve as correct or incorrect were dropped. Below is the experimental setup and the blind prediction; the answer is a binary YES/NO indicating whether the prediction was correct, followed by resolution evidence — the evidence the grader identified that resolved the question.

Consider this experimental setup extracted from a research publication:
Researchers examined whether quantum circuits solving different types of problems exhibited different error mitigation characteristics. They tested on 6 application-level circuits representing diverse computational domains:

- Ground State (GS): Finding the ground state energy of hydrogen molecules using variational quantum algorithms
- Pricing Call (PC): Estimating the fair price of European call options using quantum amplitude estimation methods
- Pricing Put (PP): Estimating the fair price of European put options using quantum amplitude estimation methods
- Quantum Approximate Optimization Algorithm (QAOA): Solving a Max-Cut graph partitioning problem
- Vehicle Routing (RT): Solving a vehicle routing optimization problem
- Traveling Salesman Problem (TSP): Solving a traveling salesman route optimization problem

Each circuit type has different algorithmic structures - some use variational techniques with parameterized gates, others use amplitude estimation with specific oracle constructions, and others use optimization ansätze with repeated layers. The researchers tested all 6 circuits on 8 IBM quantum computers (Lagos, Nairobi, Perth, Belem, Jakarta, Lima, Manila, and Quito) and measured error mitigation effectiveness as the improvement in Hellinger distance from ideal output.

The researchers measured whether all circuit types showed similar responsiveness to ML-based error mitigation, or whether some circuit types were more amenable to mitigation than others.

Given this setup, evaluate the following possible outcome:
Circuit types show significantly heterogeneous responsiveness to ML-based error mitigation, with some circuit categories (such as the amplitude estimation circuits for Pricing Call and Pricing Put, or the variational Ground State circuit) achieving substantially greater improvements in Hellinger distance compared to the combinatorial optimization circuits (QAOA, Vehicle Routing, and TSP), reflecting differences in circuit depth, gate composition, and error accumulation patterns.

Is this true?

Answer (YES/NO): NO